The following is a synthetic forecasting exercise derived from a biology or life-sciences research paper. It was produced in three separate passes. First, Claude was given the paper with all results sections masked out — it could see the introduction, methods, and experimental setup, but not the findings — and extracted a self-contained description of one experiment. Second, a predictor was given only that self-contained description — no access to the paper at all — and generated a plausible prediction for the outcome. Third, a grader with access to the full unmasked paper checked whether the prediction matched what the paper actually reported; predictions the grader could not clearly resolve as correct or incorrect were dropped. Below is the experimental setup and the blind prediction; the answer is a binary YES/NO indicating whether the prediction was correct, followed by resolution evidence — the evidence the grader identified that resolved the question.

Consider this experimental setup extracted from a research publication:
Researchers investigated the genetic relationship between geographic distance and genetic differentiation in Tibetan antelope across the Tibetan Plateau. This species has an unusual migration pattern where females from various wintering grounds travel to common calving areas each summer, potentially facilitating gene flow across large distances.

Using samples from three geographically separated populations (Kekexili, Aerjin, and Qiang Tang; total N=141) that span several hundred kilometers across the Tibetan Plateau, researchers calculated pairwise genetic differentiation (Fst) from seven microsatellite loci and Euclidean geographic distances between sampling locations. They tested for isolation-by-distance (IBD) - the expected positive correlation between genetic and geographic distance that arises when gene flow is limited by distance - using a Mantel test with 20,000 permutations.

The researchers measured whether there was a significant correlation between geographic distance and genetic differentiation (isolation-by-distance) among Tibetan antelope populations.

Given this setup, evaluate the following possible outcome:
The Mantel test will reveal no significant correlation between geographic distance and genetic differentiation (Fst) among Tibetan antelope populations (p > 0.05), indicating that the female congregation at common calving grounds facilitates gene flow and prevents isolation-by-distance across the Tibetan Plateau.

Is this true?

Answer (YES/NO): YES